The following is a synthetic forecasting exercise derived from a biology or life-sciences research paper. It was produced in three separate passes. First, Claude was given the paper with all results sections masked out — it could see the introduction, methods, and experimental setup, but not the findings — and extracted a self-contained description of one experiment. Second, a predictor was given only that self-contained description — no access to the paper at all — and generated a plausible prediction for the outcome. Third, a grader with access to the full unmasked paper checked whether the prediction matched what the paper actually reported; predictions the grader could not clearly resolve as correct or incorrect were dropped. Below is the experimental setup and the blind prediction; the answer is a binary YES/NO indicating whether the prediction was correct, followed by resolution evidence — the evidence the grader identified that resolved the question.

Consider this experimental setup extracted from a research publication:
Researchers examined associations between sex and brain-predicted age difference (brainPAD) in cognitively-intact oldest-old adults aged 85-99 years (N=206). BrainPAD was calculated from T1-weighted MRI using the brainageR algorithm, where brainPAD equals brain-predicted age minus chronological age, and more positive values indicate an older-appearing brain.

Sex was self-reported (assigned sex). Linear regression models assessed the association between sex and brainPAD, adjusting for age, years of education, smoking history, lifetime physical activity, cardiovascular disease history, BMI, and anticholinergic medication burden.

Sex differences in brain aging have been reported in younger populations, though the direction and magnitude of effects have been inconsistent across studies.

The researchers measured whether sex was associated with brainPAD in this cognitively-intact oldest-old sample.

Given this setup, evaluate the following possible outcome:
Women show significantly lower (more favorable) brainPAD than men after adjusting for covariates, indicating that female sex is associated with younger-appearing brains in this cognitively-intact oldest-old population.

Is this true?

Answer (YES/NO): YES